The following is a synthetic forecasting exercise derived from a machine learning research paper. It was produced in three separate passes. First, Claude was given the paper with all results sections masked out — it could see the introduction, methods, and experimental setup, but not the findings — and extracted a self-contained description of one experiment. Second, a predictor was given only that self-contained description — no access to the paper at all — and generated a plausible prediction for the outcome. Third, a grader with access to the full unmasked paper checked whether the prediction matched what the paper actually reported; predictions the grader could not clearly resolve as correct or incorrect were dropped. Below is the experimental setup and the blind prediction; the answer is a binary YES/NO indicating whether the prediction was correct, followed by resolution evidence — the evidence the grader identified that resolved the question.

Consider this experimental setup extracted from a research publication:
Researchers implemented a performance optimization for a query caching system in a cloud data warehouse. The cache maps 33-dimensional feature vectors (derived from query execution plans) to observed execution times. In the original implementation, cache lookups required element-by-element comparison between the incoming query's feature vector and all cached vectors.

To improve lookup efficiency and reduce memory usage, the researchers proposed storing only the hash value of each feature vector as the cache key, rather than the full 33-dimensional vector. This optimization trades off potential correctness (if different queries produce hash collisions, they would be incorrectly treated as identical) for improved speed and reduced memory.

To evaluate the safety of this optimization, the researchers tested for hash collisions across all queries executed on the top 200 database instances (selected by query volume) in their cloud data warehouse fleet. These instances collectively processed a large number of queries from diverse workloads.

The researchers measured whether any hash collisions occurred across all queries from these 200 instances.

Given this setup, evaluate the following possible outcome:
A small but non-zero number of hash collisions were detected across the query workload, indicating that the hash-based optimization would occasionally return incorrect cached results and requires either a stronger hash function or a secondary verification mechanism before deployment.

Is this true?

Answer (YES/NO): NO